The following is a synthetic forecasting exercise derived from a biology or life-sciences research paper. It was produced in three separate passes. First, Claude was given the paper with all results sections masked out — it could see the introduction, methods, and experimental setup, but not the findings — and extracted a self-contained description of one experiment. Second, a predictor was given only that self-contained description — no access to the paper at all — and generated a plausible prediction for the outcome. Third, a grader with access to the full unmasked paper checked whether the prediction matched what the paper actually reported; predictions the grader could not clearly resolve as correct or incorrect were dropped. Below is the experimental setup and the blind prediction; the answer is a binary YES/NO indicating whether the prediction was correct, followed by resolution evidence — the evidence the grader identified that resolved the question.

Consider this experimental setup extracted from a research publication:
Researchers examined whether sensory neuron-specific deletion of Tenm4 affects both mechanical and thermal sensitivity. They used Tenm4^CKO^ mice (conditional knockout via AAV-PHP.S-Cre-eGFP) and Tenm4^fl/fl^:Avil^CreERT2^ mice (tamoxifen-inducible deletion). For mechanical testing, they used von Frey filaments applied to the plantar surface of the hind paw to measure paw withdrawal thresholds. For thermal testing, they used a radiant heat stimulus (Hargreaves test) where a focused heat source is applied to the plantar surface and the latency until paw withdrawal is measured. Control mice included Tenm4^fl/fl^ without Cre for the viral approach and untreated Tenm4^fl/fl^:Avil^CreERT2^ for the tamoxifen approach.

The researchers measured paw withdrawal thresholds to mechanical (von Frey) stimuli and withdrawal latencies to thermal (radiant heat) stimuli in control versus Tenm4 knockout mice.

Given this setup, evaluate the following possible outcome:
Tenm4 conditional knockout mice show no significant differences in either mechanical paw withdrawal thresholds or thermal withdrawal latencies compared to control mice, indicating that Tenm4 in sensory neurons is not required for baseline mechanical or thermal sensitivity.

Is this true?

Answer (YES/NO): NO